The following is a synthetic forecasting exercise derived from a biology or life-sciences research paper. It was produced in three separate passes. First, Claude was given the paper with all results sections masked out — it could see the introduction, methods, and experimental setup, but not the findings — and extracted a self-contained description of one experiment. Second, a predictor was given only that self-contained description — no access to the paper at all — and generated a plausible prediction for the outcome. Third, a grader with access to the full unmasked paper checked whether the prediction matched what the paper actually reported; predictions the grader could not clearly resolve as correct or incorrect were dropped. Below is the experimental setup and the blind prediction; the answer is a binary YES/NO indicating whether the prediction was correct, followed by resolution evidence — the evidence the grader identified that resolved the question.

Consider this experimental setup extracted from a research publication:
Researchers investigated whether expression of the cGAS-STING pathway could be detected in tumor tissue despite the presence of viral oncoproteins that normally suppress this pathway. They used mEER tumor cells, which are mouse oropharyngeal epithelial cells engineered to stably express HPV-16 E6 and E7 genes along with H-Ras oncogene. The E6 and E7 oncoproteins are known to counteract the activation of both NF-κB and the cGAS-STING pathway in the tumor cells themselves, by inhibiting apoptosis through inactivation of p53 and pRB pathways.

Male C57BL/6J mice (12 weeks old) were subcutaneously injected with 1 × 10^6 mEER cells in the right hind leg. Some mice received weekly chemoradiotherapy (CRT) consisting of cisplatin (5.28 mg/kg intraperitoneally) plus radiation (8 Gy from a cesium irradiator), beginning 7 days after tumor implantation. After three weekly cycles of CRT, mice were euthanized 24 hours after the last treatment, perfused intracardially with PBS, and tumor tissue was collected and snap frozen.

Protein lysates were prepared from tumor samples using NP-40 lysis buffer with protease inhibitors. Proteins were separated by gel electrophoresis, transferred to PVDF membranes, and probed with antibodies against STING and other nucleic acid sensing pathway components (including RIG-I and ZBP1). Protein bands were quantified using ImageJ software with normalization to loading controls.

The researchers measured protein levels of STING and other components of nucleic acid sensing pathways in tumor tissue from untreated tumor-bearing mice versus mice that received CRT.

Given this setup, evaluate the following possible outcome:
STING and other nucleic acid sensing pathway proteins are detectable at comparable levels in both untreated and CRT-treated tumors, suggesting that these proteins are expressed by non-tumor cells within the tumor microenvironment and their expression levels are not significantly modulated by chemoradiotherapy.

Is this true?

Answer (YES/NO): NO